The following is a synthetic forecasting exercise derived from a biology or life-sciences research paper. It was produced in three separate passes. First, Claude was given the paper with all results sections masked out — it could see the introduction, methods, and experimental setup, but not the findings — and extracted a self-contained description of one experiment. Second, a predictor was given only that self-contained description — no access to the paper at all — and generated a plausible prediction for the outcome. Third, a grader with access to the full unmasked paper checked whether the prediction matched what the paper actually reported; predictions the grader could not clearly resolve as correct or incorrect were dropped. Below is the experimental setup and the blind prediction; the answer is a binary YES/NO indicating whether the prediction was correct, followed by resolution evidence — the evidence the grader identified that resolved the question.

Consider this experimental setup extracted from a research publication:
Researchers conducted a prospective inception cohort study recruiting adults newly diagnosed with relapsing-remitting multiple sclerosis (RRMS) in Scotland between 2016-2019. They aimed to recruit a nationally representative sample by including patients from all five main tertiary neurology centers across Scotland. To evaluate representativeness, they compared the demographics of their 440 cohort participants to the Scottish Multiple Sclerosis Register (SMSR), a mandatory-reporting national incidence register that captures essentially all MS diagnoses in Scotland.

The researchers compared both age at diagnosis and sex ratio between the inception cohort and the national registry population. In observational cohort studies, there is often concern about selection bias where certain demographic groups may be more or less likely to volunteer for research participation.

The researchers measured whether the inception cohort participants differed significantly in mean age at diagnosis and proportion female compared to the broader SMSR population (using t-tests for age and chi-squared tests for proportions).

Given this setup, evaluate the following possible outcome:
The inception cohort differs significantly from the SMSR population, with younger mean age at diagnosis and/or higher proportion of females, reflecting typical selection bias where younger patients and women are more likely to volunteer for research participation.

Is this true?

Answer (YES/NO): YES